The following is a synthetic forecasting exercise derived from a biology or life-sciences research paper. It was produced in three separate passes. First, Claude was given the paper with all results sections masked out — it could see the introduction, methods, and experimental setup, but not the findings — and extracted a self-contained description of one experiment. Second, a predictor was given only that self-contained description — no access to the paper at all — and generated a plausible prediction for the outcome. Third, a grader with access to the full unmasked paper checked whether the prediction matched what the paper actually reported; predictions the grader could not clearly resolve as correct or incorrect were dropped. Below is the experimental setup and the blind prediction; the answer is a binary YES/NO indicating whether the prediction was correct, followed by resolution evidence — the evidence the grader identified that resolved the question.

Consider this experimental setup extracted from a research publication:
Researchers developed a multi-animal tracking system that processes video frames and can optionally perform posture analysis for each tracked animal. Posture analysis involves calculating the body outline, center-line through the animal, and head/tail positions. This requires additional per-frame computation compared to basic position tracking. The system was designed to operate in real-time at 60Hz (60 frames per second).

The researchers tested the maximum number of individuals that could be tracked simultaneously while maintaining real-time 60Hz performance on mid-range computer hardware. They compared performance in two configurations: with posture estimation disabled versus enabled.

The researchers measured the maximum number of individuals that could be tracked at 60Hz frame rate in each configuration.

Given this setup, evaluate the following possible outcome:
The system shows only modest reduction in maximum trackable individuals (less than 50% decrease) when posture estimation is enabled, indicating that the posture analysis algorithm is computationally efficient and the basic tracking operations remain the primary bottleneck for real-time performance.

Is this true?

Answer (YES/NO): NO